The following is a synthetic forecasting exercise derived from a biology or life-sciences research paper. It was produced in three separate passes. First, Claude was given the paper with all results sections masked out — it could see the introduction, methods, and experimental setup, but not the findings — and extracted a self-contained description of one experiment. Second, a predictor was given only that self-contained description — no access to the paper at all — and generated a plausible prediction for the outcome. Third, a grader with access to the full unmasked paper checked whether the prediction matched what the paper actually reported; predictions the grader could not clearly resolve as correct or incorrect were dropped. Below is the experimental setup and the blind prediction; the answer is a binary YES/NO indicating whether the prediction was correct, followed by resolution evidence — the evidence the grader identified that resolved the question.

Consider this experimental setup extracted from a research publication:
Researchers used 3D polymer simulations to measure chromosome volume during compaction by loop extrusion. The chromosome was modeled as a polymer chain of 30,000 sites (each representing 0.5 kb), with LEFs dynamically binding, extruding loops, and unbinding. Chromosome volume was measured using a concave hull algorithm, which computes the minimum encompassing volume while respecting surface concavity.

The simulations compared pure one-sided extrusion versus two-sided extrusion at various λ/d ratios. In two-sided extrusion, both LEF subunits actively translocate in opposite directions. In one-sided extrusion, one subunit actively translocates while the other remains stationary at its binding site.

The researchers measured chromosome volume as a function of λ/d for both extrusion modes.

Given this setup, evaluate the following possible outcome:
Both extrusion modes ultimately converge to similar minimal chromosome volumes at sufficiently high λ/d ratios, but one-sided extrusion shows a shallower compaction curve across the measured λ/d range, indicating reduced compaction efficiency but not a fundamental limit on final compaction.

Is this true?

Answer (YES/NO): NO